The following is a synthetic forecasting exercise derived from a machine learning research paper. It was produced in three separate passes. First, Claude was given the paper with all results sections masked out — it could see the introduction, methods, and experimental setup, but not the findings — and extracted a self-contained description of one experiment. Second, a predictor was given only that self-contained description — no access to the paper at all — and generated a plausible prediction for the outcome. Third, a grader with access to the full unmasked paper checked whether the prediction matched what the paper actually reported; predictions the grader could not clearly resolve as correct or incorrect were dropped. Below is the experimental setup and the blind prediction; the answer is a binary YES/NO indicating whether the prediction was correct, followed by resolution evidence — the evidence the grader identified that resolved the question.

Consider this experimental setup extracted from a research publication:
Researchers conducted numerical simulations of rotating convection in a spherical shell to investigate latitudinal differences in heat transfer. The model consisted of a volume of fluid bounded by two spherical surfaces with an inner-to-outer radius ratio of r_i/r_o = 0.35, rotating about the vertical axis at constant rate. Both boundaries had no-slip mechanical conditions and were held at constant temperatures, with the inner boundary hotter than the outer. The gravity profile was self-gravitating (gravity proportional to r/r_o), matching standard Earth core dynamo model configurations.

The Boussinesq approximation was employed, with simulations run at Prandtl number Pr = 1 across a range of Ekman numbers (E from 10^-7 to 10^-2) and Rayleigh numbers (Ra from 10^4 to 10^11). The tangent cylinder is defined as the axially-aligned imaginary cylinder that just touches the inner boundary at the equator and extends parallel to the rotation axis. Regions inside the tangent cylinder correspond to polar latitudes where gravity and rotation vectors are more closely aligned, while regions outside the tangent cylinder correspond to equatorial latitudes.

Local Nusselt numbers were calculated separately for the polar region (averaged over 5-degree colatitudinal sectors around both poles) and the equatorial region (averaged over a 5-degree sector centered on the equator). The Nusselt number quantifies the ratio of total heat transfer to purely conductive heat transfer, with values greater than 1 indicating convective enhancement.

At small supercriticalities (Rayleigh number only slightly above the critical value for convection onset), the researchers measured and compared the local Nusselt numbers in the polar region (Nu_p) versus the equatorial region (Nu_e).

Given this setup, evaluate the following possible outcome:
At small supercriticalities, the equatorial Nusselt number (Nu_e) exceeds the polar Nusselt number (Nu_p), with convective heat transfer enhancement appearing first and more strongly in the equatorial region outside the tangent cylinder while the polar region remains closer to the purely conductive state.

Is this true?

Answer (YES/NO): YES